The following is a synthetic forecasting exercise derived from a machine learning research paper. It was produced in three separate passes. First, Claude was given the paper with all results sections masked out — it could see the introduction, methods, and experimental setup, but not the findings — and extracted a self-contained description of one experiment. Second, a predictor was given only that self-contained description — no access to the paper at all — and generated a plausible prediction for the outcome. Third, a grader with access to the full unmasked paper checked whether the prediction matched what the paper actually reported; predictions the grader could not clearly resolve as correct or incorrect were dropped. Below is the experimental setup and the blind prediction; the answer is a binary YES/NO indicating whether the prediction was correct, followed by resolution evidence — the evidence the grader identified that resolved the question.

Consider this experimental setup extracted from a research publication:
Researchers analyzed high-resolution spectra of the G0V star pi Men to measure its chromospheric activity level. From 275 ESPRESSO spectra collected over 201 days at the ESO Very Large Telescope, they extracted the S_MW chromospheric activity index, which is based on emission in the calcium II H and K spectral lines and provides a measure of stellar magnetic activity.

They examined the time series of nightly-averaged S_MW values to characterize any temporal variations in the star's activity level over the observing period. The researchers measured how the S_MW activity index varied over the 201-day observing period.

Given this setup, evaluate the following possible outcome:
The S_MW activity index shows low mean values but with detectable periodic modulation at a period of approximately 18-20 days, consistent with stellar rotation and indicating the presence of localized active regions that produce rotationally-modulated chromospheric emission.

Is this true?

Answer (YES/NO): NO